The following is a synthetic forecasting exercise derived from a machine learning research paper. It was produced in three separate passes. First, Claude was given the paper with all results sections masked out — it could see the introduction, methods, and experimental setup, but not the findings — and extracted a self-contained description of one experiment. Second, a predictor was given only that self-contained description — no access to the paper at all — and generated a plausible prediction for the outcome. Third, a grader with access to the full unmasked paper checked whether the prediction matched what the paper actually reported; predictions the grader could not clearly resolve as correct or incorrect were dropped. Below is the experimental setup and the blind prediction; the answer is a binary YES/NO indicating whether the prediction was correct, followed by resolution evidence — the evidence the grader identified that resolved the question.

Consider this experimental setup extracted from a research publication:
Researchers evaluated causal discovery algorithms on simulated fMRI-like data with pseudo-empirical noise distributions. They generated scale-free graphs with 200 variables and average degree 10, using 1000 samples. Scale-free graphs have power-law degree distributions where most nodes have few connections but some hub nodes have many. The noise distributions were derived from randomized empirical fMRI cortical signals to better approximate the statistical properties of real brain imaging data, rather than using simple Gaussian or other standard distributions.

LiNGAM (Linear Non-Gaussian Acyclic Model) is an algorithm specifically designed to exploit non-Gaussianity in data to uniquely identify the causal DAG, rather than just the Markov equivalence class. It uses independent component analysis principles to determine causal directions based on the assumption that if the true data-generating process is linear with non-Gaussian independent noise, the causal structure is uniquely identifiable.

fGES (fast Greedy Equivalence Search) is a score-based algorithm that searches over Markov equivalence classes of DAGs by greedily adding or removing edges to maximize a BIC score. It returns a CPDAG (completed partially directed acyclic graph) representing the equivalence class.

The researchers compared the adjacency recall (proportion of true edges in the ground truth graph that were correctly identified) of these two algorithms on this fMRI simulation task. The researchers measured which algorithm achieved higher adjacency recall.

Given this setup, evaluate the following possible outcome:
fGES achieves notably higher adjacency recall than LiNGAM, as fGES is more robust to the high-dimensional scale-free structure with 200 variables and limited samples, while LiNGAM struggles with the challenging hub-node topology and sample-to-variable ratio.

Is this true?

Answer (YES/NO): NO